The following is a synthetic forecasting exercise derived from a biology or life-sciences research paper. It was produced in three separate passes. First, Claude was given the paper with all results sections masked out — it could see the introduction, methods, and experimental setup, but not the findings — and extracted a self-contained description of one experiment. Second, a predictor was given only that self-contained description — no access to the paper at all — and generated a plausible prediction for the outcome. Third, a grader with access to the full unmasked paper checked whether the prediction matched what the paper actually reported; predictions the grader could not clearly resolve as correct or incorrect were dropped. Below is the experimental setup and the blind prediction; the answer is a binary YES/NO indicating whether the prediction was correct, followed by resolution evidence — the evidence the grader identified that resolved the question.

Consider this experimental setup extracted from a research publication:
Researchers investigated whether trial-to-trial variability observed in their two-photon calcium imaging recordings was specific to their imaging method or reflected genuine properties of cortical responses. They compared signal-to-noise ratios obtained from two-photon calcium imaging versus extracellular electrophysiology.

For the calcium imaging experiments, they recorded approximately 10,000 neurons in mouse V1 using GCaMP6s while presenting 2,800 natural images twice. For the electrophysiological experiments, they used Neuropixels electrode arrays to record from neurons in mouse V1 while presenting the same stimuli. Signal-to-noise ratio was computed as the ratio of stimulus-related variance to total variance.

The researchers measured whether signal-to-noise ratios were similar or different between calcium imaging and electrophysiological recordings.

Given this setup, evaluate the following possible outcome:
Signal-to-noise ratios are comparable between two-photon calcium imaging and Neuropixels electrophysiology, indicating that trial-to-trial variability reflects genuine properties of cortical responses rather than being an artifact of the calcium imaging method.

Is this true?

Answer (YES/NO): YES